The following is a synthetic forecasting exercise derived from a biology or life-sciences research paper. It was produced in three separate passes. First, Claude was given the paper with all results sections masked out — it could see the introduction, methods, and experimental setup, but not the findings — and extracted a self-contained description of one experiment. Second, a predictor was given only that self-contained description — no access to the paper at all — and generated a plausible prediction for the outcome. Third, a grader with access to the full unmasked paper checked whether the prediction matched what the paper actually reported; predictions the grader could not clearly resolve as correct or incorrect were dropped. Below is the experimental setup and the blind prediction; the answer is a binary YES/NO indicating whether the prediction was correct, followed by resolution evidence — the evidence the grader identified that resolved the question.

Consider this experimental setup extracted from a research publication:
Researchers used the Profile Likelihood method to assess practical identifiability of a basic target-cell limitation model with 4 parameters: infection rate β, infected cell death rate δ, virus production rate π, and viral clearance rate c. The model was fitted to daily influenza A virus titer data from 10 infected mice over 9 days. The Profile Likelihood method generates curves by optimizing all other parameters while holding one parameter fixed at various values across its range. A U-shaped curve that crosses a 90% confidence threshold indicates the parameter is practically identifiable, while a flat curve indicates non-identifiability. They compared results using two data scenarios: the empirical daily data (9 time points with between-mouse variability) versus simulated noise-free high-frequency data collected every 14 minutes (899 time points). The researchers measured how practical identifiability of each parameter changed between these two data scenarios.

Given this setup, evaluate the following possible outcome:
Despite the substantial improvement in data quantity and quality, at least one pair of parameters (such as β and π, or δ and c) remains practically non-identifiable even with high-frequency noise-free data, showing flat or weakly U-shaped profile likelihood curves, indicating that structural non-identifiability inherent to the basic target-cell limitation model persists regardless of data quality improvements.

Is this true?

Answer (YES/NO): NO